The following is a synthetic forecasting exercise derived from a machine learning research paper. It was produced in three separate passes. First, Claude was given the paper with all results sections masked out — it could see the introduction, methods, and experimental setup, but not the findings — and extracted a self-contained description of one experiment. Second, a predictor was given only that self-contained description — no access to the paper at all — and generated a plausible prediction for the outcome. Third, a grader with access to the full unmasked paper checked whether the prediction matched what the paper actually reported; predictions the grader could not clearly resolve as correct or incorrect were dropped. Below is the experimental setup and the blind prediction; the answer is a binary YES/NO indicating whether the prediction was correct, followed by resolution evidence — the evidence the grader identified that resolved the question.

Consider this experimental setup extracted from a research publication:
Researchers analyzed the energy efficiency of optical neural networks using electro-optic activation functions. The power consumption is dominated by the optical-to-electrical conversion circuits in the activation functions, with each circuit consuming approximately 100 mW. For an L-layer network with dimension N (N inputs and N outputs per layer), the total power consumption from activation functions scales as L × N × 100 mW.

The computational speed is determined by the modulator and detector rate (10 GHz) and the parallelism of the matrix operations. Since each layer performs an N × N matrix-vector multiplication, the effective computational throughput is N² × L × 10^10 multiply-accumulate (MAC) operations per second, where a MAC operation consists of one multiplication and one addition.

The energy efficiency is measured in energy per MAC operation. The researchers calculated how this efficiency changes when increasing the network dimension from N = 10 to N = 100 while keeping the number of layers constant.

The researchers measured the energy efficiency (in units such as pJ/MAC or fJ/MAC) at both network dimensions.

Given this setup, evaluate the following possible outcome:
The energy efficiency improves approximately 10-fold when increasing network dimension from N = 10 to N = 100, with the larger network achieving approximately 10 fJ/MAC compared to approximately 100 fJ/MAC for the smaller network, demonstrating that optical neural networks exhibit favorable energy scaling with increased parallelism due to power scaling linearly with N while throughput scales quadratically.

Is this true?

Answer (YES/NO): NO